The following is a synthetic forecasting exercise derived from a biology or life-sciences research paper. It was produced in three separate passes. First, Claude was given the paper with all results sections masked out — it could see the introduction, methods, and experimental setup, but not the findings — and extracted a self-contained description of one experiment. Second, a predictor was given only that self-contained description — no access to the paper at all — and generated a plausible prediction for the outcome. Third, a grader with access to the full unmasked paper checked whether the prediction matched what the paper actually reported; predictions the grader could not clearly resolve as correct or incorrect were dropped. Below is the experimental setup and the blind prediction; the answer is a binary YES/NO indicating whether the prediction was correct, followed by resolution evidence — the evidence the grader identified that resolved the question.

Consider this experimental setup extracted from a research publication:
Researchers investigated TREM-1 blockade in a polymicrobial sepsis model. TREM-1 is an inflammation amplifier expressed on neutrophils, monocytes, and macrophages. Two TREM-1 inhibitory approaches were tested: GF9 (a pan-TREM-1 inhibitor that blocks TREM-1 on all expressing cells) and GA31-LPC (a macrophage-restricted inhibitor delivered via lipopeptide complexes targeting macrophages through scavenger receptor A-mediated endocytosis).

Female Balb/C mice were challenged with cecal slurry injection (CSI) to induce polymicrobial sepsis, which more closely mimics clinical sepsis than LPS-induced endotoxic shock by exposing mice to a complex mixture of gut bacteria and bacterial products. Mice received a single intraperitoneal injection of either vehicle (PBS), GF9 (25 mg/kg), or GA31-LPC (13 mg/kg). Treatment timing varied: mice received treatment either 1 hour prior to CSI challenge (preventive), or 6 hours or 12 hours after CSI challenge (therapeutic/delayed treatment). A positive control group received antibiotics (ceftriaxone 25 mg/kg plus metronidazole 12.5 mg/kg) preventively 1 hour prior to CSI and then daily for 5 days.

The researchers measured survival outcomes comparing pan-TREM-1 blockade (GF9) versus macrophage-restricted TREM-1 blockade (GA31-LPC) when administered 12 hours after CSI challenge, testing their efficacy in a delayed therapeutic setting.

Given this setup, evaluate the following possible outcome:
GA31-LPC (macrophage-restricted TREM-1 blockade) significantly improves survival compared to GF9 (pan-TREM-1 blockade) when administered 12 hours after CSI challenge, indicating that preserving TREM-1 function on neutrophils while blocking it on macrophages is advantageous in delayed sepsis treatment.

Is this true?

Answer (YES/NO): YES